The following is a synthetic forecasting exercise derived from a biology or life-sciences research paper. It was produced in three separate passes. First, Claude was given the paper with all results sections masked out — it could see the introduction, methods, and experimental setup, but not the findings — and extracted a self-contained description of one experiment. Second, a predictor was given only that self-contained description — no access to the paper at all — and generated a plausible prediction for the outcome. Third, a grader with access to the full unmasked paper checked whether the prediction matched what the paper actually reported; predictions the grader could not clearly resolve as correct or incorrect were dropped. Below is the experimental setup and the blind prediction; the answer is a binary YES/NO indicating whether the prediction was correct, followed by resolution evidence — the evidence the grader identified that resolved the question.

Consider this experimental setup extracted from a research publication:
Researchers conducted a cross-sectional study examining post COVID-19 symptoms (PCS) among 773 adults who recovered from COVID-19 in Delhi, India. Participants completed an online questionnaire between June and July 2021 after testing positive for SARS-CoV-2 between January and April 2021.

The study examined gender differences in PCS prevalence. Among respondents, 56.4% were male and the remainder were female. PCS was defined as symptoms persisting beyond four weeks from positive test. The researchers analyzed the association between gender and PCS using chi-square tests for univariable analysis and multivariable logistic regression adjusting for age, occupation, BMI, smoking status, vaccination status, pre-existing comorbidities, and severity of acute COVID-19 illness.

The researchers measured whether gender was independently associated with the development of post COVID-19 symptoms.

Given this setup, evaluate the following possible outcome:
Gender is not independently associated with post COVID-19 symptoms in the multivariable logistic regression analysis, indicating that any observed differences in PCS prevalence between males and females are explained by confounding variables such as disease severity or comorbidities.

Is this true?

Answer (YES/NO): NO